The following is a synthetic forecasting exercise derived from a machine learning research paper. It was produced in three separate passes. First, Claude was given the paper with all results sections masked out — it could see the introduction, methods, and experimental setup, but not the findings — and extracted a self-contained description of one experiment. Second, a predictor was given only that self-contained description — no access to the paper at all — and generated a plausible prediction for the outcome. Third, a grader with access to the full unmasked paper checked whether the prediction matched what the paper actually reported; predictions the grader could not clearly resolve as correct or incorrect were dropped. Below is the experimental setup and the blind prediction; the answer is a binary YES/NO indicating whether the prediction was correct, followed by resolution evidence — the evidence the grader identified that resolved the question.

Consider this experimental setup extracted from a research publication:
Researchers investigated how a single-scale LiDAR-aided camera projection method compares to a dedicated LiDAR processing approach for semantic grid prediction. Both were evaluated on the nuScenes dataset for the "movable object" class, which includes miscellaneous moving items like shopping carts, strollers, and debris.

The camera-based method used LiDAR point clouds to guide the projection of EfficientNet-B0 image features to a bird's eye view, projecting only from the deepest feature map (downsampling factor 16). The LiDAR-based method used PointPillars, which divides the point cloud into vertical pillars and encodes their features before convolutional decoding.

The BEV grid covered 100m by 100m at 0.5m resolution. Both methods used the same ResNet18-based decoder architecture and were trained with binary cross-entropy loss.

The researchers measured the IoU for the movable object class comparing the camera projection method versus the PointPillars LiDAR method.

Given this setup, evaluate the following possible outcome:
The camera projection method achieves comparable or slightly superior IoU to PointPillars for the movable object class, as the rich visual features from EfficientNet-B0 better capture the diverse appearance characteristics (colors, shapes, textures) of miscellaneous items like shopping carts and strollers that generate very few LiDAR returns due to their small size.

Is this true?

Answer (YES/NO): NO